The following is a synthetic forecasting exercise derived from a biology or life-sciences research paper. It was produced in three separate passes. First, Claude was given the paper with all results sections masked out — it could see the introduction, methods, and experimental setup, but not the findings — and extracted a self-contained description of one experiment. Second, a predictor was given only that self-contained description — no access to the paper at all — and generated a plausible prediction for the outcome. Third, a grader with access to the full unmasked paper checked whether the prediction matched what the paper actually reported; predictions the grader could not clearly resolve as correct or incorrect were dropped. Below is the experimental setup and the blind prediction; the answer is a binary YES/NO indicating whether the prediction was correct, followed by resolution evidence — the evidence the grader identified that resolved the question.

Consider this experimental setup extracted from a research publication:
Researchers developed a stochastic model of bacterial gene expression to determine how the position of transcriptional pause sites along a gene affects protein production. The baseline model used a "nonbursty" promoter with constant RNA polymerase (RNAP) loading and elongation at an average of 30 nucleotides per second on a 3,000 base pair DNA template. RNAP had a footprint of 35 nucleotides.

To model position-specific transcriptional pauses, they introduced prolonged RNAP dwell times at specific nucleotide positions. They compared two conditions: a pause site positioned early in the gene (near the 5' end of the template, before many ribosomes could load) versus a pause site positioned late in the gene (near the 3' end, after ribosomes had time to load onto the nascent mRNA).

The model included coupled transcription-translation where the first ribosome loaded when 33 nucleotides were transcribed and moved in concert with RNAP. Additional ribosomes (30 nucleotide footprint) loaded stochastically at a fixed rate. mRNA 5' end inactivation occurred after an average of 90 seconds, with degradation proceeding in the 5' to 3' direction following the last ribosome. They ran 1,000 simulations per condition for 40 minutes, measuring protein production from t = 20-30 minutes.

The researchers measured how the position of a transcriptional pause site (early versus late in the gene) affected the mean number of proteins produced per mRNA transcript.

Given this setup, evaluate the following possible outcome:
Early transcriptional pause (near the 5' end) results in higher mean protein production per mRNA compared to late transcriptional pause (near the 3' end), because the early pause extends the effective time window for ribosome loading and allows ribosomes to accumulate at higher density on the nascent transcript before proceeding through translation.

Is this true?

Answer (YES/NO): NO